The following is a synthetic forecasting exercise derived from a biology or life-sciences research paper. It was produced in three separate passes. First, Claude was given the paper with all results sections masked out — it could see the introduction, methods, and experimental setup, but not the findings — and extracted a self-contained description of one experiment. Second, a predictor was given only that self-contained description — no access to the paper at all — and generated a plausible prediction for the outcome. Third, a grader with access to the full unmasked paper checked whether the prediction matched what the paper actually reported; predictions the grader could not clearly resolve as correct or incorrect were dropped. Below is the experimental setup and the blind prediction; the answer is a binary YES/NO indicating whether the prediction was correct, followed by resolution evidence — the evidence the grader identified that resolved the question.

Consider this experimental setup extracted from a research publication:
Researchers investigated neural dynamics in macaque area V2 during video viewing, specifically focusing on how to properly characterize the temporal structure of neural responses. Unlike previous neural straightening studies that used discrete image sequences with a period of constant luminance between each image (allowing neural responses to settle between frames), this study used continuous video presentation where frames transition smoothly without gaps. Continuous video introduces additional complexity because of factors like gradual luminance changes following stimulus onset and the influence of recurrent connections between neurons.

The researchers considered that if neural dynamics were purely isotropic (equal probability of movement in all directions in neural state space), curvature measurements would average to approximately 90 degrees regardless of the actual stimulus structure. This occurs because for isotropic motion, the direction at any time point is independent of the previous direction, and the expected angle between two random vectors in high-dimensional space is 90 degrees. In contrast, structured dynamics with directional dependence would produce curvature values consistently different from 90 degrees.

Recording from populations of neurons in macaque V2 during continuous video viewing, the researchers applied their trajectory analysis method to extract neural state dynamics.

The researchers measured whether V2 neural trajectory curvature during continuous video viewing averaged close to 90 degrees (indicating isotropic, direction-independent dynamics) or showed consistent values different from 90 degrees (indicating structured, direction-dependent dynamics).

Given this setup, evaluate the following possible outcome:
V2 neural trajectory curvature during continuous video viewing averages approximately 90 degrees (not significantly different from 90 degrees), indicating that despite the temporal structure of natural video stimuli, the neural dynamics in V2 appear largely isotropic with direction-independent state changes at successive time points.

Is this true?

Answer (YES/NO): NO